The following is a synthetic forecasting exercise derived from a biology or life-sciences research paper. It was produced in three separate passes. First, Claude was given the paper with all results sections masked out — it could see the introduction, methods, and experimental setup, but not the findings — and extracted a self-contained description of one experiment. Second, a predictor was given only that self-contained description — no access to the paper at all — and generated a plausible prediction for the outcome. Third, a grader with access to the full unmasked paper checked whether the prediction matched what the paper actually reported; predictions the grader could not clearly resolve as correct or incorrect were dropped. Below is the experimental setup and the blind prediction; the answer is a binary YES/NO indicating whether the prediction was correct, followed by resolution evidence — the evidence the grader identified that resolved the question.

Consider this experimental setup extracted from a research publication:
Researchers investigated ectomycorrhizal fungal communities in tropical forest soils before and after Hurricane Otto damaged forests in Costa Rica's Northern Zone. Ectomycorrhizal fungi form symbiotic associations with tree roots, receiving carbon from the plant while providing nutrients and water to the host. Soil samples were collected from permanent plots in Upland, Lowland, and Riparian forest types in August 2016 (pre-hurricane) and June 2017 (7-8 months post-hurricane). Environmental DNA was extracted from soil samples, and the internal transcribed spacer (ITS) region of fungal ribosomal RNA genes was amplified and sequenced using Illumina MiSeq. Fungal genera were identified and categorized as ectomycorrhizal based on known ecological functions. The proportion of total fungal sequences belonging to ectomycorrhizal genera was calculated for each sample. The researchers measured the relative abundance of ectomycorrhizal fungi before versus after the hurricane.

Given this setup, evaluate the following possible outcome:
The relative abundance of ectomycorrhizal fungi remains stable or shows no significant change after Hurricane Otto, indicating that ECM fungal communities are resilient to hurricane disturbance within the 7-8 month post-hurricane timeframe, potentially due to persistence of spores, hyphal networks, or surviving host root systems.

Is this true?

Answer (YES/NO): NO